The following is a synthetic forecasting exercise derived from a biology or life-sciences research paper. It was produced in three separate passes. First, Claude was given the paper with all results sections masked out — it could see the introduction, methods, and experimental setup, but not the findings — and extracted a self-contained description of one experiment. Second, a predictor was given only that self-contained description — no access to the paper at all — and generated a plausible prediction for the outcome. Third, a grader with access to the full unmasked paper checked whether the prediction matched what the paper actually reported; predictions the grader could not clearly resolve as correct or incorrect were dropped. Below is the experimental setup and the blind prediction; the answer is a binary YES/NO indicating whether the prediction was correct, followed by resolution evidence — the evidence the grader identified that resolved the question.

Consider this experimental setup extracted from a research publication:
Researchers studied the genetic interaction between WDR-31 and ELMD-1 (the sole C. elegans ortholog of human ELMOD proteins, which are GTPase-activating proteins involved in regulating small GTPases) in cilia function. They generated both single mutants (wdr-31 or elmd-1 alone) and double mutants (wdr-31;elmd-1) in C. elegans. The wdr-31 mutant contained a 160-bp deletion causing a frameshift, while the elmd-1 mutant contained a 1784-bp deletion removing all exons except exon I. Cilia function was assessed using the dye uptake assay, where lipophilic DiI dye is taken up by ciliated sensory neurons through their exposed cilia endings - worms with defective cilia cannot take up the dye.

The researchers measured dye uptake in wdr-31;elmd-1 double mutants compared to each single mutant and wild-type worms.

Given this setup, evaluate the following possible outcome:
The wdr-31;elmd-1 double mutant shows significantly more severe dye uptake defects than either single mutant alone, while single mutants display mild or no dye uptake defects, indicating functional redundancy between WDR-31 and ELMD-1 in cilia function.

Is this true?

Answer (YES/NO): YES